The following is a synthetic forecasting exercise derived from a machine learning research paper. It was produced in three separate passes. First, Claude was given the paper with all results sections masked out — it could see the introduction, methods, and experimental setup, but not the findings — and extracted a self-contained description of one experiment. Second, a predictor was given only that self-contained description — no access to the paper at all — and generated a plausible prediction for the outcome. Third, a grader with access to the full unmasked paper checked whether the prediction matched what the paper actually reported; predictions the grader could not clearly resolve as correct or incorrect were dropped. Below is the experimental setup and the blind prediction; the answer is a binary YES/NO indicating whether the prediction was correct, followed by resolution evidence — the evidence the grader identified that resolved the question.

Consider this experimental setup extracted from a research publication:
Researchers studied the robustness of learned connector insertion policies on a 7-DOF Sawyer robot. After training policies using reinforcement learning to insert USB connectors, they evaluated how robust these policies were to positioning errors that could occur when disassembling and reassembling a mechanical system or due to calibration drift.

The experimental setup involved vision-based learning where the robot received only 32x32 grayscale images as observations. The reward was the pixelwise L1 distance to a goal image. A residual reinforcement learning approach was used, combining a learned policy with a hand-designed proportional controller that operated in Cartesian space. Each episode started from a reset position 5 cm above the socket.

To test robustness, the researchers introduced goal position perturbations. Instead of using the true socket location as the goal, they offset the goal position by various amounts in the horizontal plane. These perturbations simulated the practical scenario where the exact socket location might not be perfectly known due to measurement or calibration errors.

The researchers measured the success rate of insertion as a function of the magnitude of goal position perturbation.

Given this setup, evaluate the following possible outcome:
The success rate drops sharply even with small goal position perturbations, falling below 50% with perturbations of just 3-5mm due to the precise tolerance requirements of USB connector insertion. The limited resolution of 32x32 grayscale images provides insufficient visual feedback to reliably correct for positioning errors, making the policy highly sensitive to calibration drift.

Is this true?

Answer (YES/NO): NO